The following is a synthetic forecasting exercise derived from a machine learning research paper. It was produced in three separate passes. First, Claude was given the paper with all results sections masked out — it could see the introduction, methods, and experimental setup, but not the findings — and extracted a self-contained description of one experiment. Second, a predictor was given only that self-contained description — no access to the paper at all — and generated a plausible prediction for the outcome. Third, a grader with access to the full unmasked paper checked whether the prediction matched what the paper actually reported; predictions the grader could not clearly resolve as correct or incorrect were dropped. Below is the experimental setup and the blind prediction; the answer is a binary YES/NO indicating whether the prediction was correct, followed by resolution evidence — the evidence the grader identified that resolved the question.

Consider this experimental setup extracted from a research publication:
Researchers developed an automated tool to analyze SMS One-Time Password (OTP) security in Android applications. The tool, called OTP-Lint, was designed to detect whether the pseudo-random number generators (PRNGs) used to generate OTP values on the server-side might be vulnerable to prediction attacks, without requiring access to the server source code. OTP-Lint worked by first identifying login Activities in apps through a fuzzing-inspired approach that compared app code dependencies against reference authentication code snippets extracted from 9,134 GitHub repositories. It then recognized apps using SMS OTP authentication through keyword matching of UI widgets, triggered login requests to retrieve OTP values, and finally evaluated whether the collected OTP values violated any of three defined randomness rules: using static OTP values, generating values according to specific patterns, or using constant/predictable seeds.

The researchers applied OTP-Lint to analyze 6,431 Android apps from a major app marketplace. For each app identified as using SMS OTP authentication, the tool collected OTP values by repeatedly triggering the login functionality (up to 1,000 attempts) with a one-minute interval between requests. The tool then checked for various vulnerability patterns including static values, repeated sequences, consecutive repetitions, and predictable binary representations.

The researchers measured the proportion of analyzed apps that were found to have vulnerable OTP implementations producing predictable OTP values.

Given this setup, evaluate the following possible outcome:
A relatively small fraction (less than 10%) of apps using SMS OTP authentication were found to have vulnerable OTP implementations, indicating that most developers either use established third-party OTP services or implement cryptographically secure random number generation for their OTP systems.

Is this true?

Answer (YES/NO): NO